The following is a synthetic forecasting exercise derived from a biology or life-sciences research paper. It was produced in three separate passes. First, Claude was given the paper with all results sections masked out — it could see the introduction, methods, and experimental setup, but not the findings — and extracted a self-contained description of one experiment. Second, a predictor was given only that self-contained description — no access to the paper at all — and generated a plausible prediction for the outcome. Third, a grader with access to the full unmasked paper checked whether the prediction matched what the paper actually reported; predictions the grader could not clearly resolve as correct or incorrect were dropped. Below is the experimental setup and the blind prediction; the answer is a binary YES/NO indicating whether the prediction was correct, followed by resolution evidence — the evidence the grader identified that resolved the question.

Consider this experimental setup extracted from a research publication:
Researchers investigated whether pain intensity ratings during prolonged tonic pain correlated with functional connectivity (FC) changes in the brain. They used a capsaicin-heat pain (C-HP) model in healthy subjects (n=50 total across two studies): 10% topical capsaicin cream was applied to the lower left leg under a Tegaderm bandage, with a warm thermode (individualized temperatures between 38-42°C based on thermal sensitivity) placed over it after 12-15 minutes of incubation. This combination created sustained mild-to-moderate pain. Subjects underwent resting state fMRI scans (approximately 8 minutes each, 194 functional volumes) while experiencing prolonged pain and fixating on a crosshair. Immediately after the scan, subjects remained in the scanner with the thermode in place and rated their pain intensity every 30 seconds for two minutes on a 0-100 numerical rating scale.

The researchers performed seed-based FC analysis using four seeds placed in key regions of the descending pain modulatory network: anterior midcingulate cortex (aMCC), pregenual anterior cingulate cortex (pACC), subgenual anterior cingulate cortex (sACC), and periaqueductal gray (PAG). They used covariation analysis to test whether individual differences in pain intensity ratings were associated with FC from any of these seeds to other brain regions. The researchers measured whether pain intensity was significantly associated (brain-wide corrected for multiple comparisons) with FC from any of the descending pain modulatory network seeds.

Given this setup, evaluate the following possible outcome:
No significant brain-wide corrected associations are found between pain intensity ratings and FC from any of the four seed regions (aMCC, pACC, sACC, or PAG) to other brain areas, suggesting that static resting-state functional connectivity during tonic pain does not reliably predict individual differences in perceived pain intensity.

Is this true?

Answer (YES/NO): NO